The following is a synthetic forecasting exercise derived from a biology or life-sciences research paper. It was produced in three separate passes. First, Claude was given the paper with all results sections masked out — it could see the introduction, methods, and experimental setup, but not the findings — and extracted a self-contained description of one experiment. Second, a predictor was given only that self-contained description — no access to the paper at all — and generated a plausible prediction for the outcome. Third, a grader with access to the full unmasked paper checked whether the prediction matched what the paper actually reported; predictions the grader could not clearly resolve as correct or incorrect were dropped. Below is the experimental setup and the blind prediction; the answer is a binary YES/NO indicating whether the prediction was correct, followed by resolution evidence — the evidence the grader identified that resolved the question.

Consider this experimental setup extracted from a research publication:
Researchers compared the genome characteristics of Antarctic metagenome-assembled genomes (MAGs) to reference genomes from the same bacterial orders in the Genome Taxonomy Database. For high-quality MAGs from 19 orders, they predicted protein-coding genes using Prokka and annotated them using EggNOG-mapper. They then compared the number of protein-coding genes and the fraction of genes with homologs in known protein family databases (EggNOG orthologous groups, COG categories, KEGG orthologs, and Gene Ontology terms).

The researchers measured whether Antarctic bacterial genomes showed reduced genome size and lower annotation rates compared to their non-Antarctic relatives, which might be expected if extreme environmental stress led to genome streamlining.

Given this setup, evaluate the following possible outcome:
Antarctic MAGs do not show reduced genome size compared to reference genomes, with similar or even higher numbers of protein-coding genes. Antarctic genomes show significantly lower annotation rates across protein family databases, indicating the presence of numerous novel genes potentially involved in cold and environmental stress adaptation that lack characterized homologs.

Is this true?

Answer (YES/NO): NO